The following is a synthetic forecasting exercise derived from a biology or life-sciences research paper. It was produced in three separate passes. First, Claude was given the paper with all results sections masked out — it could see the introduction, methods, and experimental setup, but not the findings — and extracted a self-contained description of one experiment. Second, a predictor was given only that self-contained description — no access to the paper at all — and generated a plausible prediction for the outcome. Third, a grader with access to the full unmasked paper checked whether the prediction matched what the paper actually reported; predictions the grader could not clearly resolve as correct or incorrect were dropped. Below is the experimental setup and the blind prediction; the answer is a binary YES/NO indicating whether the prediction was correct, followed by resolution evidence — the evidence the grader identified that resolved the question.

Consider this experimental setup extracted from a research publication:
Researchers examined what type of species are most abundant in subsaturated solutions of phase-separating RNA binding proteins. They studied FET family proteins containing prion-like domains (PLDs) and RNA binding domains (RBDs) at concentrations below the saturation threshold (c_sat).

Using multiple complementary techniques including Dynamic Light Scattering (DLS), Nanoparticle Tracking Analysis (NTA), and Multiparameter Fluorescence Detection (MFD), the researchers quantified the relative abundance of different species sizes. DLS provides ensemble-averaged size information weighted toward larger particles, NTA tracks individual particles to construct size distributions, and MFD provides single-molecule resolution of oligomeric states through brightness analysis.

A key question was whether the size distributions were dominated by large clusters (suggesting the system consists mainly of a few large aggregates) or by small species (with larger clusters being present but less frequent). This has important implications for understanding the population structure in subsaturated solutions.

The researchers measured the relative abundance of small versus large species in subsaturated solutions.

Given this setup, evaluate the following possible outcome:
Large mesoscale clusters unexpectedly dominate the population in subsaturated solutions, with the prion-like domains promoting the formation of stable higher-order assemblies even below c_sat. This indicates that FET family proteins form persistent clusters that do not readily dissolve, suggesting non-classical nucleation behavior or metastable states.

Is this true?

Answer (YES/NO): NO